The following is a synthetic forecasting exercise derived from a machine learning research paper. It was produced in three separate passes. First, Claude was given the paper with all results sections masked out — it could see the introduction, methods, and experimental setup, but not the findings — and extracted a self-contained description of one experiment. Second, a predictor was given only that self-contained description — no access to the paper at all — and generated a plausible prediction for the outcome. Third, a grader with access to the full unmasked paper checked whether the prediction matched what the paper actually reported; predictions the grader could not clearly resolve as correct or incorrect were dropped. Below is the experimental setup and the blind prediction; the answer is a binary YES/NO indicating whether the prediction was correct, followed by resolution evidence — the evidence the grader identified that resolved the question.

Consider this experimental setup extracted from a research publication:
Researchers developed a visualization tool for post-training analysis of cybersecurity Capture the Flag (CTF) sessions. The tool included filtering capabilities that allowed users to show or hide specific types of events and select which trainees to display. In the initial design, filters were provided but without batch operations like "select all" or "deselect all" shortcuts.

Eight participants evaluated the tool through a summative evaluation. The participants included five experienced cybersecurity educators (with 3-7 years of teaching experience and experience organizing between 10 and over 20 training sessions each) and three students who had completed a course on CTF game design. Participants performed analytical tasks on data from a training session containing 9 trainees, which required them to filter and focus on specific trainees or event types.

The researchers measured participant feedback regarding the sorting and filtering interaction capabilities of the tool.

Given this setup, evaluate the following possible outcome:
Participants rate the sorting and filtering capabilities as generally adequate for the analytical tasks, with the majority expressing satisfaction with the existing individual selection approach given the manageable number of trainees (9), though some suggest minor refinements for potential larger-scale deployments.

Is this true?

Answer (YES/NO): NO